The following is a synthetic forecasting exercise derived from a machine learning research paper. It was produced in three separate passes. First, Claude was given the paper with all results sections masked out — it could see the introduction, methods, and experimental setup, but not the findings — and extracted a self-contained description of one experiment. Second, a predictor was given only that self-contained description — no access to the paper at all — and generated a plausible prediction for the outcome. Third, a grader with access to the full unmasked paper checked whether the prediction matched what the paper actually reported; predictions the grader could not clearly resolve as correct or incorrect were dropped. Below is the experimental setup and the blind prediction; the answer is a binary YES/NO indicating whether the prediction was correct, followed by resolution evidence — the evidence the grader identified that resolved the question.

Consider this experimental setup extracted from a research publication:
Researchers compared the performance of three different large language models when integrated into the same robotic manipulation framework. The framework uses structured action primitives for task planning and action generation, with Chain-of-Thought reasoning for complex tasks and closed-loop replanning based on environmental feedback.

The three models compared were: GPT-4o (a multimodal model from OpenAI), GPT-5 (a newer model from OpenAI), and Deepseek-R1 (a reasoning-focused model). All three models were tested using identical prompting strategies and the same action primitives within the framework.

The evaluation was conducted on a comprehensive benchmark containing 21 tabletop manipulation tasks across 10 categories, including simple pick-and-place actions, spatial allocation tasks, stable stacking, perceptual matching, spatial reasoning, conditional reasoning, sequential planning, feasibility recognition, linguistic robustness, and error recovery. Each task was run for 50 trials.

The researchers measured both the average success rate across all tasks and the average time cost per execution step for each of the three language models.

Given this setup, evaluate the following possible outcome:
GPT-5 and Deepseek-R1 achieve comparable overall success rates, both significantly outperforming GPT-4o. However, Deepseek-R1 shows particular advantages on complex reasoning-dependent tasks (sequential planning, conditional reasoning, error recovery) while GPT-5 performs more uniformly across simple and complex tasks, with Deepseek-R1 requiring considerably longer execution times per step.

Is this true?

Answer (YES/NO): NO